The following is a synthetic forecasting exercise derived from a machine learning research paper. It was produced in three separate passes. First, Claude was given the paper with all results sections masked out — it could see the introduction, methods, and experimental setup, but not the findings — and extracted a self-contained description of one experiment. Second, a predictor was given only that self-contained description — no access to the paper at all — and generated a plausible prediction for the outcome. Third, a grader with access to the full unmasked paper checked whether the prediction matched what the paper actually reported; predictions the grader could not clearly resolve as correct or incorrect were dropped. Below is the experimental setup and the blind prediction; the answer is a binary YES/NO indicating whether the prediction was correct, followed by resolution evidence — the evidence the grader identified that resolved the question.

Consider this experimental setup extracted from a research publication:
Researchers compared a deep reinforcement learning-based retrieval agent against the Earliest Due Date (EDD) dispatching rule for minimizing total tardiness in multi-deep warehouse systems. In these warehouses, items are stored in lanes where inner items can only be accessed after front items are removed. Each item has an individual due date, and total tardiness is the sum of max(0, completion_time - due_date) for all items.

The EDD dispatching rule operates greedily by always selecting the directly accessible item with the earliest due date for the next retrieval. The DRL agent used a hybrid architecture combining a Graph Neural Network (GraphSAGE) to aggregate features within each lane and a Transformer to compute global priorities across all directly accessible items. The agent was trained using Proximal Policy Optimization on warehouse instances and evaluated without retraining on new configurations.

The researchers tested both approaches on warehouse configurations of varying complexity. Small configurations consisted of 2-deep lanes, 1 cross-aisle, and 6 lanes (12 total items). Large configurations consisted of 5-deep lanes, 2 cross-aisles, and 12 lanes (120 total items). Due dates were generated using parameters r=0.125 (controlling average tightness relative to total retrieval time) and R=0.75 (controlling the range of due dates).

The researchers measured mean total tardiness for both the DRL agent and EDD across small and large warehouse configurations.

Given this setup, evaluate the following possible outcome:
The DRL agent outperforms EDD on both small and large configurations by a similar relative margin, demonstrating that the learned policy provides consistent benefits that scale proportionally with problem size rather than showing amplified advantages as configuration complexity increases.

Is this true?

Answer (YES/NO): NO